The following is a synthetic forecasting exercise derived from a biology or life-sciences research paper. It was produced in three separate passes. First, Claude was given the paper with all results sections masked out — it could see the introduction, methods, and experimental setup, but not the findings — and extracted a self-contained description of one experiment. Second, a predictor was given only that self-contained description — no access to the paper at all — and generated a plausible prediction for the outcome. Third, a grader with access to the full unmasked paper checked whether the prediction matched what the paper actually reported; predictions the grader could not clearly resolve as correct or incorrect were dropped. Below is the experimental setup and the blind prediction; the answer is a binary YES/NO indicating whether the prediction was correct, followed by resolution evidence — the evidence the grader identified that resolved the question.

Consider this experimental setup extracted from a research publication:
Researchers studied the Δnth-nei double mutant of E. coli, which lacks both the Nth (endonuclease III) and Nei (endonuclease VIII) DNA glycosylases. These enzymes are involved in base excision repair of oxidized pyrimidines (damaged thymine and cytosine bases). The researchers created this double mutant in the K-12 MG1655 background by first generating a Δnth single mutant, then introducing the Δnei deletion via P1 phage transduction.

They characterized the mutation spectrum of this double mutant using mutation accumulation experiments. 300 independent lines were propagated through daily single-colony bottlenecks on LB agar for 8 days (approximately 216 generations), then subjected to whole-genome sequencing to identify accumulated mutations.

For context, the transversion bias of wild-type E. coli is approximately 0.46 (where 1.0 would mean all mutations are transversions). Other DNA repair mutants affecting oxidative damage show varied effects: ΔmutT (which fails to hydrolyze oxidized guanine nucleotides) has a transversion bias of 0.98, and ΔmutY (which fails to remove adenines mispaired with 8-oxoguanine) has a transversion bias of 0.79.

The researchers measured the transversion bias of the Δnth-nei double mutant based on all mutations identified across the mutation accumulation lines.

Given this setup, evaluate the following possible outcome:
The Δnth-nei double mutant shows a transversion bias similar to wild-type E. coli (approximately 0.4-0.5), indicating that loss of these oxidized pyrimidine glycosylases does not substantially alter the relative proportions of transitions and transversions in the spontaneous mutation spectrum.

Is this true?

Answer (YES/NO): NO